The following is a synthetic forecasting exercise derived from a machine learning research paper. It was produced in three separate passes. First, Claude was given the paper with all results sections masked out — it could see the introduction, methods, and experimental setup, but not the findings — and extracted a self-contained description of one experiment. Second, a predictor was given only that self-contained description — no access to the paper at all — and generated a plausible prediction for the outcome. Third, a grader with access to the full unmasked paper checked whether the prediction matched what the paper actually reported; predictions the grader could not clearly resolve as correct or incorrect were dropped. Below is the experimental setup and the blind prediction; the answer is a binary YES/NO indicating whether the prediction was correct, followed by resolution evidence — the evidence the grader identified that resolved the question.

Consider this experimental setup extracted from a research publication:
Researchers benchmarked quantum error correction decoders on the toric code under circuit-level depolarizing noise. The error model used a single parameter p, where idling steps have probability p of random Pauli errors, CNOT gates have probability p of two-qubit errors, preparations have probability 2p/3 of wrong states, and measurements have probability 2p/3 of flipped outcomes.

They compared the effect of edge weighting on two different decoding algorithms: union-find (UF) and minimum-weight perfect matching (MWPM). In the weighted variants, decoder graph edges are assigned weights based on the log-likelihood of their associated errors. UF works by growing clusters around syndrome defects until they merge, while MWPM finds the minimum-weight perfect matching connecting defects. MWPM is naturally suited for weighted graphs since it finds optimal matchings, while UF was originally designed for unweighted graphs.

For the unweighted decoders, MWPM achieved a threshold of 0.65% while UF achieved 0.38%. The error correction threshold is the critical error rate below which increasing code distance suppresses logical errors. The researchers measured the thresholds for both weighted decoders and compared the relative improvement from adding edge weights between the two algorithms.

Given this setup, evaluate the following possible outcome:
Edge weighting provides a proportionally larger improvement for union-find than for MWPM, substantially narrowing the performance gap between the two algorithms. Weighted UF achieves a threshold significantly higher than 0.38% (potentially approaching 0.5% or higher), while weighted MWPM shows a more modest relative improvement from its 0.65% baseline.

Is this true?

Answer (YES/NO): YES